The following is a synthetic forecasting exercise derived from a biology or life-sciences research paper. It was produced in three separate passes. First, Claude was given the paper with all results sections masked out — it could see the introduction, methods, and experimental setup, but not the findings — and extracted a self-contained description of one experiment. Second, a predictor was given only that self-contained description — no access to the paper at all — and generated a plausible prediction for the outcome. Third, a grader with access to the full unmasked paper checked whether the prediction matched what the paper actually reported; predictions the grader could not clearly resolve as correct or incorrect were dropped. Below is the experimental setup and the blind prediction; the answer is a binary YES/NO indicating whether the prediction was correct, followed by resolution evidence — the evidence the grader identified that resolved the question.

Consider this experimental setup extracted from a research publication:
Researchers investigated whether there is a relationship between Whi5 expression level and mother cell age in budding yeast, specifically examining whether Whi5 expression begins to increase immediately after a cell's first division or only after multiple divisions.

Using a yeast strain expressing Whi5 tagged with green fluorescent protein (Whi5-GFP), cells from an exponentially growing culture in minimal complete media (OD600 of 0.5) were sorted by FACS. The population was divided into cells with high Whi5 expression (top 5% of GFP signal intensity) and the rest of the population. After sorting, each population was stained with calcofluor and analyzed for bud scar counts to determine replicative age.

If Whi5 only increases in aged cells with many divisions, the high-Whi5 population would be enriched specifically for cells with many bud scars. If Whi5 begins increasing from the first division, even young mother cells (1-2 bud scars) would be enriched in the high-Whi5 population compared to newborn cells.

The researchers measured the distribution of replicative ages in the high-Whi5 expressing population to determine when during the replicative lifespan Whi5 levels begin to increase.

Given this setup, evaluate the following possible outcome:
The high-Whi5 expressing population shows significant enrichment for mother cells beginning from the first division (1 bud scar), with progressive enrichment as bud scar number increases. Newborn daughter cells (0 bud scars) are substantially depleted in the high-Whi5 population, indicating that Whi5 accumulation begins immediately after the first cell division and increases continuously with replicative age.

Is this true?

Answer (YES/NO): YES